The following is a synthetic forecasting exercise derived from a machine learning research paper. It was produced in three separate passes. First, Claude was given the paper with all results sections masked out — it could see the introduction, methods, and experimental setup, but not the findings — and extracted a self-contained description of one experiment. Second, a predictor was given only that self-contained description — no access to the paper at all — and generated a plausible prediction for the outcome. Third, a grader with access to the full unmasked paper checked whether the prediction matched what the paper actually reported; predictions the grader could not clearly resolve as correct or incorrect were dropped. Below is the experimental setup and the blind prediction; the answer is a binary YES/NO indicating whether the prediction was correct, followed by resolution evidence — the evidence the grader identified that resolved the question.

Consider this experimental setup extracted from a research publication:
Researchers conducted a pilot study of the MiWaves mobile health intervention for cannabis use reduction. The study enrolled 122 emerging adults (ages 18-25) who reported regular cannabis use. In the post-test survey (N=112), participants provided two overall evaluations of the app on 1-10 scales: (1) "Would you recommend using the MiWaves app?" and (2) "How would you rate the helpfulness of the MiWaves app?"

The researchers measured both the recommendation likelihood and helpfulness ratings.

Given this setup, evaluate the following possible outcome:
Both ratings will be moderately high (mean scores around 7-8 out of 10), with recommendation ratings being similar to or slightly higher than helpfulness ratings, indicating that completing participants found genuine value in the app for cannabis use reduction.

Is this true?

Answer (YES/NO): NO